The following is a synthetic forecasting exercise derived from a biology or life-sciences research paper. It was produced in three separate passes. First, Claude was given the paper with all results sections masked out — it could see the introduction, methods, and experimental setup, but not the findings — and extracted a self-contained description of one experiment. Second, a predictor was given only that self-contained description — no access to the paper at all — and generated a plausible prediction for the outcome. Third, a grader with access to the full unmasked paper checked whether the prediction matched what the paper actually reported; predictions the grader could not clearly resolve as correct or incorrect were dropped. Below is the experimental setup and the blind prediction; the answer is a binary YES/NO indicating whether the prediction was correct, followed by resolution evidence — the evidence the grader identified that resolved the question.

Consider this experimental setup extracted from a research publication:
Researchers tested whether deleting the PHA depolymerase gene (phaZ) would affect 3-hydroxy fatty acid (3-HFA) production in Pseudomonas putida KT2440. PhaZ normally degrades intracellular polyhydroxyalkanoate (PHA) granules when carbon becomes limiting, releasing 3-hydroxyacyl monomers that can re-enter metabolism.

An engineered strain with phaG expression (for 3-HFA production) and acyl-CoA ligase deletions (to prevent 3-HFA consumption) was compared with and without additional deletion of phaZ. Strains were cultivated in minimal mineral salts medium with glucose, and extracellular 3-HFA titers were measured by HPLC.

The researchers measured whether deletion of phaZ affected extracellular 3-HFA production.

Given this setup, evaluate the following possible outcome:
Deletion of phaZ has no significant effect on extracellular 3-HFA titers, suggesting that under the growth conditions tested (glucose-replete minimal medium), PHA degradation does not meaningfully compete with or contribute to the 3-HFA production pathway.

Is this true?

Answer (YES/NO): YES